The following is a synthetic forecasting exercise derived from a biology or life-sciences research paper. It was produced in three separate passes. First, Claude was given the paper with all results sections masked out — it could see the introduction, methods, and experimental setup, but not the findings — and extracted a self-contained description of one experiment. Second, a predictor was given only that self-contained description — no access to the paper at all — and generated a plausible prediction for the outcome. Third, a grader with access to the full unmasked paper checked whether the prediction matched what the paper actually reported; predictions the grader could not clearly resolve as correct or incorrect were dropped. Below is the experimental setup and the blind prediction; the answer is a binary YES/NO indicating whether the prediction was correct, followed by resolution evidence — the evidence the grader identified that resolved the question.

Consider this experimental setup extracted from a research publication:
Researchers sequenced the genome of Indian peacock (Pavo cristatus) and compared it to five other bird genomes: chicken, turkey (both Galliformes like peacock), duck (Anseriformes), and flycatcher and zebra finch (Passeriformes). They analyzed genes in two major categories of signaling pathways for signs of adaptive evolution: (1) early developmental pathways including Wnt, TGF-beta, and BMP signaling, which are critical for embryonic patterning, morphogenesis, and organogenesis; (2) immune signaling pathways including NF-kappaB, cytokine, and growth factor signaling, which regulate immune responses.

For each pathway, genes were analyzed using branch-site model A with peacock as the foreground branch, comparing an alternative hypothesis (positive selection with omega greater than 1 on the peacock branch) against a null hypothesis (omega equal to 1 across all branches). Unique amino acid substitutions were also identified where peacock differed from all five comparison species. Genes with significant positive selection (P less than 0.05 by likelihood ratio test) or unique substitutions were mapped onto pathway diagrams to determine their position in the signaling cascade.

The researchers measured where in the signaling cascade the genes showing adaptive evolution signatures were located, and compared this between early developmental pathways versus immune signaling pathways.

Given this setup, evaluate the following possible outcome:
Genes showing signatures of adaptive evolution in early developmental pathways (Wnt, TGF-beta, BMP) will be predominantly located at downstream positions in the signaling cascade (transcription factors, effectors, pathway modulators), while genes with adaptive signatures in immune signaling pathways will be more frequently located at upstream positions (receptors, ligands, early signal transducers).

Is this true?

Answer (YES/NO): NO